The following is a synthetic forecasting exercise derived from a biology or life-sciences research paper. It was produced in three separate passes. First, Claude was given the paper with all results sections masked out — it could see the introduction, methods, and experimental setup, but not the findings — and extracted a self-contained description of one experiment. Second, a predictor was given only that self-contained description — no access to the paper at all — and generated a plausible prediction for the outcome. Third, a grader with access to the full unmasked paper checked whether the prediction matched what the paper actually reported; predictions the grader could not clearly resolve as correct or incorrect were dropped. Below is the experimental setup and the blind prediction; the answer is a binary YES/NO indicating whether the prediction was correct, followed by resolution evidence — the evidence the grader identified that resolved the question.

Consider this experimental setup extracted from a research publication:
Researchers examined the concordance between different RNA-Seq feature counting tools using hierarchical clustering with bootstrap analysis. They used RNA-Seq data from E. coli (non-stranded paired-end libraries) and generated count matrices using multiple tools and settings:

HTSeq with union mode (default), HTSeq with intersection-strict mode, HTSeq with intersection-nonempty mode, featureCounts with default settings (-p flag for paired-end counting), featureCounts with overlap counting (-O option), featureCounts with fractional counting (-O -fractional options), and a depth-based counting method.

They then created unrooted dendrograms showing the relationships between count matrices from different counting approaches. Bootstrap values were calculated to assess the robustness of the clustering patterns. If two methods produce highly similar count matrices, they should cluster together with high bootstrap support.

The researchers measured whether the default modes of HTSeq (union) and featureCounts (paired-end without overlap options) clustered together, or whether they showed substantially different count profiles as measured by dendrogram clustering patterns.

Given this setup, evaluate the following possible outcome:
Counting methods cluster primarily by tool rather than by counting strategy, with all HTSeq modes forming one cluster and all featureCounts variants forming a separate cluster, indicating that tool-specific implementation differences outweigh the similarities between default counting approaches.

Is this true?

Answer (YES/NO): NO